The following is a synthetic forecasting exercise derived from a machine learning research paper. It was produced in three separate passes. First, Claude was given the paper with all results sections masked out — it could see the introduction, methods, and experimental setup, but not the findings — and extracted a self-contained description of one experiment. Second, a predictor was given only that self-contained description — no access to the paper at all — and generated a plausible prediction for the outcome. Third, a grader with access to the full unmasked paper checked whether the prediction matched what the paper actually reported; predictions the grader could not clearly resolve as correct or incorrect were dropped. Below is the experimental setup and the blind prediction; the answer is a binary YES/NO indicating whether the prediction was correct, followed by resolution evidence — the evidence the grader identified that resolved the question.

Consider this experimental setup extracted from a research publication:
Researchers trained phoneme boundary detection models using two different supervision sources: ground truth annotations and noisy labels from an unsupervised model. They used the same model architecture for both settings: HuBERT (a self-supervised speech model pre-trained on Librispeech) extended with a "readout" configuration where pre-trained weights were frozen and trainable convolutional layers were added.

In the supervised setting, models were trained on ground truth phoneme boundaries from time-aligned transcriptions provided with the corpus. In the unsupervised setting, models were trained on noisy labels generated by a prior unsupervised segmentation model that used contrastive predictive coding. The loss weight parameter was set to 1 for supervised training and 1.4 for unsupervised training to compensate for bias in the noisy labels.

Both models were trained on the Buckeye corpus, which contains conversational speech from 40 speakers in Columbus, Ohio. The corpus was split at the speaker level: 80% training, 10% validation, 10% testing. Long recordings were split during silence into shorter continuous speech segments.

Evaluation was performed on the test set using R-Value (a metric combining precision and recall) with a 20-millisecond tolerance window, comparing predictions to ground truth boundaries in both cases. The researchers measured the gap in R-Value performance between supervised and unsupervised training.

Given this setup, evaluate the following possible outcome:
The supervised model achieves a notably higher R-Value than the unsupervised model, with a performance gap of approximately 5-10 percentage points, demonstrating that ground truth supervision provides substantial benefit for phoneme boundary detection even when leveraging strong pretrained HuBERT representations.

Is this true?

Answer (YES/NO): YES